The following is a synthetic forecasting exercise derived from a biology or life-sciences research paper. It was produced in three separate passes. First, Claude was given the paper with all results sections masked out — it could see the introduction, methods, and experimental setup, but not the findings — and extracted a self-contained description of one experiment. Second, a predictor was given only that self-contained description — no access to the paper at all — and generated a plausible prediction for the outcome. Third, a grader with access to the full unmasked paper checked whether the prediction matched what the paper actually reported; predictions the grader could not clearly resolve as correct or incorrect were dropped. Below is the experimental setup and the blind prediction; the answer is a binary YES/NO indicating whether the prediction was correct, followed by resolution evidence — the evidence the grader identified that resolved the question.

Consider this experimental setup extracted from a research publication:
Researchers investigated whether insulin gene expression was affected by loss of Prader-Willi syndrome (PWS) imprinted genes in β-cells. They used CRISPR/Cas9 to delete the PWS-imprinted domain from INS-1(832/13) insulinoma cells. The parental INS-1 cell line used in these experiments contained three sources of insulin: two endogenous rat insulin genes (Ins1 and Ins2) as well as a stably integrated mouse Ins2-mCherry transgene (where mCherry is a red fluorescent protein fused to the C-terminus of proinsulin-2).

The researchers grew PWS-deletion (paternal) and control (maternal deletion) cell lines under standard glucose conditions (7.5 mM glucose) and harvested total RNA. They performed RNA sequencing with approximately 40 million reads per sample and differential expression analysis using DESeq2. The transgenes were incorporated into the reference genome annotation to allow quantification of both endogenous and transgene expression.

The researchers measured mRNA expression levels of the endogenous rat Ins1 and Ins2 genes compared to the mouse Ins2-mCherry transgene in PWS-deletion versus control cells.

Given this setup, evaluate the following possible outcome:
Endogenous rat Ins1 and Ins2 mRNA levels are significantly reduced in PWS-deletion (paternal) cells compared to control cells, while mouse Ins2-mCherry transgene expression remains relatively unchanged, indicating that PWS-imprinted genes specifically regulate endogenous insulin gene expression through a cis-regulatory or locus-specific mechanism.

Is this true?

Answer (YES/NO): NO